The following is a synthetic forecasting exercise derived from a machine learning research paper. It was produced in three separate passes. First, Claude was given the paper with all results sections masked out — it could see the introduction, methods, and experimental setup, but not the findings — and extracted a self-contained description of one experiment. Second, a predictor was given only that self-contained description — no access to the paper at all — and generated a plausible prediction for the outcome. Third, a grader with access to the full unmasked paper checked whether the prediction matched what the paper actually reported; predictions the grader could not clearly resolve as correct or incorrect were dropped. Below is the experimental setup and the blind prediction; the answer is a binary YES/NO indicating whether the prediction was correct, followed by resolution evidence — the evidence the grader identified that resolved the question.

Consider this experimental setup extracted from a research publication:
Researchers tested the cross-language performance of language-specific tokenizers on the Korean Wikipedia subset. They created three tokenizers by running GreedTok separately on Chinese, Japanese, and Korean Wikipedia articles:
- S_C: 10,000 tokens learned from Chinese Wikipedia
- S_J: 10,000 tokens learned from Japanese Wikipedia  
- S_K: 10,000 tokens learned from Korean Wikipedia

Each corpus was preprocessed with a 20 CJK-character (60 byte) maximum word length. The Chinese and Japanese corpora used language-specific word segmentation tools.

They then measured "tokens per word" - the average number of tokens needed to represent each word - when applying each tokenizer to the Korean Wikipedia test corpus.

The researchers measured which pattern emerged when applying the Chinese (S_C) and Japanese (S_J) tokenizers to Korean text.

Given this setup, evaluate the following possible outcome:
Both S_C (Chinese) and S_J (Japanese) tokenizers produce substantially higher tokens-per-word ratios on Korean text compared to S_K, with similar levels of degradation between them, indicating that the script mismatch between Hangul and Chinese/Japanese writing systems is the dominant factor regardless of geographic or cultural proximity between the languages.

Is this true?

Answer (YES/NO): YES